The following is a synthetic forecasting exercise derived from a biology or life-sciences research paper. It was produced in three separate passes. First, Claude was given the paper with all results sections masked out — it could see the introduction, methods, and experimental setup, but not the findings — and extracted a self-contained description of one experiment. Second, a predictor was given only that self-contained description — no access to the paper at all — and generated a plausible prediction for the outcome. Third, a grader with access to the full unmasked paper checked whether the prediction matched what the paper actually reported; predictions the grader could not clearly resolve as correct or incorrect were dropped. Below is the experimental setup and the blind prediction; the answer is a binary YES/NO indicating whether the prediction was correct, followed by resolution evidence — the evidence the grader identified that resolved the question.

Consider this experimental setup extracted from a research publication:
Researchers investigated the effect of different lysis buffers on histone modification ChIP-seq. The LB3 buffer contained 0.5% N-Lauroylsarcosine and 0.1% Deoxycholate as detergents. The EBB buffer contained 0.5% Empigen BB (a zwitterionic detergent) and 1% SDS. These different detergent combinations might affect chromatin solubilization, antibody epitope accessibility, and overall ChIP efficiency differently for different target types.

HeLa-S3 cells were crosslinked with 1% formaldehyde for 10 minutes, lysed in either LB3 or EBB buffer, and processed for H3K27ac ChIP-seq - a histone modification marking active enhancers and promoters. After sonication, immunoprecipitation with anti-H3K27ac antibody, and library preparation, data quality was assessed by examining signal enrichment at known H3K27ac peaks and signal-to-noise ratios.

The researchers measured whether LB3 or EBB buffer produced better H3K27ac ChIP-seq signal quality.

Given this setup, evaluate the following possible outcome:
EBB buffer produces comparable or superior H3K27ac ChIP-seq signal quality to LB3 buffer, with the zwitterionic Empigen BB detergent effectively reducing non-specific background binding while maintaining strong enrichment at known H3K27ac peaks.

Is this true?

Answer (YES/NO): NO